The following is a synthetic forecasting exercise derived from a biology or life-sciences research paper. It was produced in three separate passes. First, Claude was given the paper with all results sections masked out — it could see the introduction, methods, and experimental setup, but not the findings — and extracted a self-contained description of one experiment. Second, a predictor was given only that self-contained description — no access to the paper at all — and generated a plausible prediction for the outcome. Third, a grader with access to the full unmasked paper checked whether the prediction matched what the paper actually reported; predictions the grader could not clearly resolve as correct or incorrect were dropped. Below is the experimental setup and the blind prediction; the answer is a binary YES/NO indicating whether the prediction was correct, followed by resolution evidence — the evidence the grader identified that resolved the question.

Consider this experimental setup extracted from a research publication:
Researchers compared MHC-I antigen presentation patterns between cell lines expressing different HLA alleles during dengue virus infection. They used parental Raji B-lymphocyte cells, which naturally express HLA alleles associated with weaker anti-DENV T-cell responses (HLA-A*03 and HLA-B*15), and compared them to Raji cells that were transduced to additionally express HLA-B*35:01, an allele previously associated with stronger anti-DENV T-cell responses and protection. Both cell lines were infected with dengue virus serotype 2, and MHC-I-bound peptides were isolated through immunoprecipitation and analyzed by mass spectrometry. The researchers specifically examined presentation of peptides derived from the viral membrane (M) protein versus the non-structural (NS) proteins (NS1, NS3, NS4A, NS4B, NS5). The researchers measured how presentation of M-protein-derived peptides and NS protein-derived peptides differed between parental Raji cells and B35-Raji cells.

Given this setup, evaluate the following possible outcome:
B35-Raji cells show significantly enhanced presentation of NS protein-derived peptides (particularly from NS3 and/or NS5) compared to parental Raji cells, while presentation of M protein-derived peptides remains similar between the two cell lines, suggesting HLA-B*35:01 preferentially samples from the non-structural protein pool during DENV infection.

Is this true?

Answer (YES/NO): NO